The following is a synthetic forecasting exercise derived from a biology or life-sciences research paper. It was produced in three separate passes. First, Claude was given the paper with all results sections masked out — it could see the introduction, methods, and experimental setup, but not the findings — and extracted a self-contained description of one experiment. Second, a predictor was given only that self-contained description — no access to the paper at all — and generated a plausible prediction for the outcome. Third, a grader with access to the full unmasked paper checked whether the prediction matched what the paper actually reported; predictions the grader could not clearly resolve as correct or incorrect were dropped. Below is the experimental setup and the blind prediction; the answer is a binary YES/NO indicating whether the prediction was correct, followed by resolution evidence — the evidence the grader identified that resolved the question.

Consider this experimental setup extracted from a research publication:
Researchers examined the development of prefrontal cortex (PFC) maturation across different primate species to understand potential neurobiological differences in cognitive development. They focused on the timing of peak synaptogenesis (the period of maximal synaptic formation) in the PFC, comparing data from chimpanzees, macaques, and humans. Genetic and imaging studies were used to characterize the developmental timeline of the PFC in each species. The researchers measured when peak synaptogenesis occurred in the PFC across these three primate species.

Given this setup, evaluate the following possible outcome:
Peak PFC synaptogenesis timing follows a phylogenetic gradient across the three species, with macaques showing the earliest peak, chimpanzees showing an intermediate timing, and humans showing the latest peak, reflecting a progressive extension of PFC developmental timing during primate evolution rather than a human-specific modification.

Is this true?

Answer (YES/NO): NO